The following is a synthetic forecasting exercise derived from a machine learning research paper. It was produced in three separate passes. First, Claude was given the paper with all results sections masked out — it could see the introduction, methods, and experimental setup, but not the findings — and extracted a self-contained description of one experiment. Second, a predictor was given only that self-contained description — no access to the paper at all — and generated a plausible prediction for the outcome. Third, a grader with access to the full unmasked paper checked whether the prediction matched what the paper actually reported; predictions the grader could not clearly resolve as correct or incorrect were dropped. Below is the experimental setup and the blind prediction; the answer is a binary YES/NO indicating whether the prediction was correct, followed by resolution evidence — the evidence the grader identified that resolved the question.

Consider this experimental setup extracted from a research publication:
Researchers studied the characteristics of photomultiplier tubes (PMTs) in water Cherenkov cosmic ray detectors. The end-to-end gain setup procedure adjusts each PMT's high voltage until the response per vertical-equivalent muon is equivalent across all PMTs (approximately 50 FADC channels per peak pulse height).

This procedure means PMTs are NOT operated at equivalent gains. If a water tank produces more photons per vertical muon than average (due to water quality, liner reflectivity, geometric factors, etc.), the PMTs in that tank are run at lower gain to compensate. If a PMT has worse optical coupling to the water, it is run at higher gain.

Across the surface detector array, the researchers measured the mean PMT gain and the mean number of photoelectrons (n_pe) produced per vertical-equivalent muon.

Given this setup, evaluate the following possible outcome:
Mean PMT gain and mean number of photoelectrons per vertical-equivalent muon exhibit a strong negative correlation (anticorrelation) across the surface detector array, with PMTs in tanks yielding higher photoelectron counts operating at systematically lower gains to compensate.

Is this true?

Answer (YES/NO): YES